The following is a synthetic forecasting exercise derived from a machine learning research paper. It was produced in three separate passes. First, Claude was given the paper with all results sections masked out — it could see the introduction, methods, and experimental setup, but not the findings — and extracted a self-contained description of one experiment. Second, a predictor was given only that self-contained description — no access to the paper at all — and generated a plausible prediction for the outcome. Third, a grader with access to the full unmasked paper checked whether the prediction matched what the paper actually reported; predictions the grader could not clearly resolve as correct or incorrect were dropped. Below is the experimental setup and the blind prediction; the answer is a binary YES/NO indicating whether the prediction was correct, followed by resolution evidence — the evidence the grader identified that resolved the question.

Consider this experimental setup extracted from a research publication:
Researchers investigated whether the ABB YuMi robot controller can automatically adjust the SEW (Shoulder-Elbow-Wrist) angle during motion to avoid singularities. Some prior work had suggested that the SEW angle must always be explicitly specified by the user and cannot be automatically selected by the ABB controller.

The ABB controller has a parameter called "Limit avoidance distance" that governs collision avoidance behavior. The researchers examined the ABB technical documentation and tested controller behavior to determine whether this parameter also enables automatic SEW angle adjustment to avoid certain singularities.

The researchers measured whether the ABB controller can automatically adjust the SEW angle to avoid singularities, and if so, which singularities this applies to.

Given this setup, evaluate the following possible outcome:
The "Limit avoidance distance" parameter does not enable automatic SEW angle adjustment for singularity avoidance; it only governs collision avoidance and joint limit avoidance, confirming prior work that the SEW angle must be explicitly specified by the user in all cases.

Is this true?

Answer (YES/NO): NO